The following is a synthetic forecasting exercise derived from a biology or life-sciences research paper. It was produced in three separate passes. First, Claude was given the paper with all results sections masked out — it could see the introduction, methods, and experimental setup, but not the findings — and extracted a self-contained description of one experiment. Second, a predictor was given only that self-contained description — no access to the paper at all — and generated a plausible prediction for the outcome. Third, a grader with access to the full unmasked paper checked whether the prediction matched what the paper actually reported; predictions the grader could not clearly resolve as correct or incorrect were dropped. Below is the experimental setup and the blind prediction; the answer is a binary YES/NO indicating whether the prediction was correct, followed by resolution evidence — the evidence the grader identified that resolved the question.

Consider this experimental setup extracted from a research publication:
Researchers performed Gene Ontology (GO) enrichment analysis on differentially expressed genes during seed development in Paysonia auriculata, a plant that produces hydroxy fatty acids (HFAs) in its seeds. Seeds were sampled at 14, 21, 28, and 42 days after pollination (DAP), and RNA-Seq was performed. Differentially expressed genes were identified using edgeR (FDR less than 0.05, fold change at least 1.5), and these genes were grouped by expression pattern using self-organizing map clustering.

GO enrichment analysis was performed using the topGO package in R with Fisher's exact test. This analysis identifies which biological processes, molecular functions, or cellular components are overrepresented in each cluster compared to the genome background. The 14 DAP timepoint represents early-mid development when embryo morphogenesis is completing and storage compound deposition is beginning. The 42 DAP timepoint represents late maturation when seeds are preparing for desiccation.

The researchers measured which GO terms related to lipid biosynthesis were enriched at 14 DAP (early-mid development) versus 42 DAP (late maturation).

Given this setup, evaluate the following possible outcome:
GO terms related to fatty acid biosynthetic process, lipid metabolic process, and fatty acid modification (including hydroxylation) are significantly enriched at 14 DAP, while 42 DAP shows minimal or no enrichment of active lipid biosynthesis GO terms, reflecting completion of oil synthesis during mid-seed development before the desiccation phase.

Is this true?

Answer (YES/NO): NO